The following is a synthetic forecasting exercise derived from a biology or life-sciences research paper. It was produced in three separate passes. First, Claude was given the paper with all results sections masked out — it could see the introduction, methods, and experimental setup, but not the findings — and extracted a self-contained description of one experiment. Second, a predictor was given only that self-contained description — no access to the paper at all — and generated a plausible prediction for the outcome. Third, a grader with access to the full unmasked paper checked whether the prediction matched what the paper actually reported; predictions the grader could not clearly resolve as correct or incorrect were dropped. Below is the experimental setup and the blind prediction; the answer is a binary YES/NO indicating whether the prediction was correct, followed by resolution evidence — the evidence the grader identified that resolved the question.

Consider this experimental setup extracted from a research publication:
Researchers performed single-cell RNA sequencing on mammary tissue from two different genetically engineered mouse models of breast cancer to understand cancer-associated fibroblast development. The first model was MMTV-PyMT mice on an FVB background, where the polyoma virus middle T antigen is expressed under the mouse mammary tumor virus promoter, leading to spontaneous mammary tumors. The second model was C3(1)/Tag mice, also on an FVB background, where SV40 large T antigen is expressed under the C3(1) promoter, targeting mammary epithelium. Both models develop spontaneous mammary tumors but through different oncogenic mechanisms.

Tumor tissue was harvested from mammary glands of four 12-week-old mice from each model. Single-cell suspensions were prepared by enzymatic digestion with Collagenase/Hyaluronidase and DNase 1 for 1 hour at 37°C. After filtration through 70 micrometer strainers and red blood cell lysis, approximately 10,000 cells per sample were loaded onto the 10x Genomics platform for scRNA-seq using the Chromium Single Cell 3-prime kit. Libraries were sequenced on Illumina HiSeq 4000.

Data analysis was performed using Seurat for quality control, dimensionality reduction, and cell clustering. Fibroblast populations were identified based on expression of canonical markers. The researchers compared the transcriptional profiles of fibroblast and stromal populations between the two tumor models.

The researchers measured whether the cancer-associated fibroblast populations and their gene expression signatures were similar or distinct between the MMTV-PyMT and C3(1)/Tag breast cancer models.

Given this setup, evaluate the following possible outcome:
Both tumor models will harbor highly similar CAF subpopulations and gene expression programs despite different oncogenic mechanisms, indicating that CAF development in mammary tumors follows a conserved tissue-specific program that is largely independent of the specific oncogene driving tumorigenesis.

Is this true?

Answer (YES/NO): NO